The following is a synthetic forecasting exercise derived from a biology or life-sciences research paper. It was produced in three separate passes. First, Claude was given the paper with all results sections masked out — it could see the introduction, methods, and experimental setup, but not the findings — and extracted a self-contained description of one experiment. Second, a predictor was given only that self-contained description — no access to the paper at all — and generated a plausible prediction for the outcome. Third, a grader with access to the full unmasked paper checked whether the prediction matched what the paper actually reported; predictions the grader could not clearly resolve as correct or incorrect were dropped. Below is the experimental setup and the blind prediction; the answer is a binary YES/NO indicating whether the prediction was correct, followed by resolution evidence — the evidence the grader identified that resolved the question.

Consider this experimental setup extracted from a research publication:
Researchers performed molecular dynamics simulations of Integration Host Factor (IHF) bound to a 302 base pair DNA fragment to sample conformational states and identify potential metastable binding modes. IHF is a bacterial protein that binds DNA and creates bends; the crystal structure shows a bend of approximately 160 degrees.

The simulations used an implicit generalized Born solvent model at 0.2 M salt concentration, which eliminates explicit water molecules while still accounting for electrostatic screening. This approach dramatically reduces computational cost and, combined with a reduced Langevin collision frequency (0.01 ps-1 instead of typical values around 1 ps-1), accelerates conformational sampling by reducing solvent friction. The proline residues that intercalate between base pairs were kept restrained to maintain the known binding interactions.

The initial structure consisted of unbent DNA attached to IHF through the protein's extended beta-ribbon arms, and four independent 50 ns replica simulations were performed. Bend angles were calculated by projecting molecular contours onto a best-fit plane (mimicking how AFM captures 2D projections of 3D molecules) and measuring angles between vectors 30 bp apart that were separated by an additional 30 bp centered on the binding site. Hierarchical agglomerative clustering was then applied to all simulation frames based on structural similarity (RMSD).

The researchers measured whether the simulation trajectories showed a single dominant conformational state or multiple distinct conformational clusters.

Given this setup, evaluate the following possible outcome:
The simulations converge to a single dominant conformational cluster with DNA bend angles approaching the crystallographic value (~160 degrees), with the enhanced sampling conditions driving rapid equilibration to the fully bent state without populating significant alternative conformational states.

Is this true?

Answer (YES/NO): NO